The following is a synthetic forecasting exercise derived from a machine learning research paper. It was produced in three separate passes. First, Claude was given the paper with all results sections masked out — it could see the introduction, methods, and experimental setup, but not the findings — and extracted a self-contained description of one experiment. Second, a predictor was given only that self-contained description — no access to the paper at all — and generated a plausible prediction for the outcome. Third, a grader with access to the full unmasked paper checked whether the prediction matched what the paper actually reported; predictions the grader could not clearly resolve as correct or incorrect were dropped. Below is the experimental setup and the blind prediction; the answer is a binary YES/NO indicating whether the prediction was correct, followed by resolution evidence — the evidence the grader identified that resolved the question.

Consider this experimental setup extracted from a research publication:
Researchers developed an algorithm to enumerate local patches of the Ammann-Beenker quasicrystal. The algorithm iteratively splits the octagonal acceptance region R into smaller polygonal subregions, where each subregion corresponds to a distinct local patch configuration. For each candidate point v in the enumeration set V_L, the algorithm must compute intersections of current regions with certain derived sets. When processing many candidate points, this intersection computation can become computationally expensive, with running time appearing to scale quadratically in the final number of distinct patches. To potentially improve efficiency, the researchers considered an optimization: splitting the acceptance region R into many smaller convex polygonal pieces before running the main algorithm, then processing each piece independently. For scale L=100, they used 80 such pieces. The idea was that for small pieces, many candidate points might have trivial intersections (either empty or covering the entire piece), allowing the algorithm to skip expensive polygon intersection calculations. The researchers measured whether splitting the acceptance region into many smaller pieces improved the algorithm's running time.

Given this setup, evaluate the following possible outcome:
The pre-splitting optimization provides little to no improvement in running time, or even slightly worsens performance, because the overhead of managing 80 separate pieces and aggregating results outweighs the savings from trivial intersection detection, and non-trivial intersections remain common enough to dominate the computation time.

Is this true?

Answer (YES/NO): NO